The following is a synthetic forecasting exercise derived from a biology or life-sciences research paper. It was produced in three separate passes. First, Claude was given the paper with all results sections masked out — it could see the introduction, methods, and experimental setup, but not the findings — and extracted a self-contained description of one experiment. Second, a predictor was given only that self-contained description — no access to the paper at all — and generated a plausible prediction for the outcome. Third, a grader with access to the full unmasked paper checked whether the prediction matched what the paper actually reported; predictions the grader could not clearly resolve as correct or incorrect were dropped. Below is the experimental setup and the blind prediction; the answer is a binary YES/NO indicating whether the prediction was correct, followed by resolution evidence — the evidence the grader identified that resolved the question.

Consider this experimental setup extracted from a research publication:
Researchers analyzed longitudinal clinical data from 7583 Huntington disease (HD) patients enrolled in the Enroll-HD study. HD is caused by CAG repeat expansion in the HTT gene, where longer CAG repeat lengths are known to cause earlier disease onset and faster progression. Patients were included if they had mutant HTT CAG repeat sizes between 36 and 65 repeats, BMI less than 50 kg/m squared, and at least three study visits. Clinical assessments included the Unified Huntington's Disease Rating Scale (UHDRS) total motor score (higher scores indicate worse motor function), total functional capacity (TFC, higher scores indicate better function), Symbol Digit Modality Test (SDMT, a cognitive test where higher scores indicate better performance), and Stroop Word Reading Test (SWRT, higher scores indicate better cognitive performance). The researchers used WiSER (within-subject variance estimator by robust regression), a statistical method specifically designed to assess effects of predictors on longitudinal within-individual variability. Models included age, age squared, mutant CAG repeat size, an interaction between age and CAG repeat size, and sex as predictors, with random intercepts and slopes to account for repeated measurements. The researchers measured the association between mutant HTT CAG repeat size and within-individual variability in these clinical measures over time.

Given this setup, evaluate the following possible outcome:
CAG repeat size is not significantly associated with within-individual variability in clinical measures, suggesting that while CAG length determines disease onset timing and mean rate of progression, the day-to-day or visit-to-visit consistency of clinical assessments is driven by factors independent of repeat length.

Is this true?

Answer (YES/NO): NO